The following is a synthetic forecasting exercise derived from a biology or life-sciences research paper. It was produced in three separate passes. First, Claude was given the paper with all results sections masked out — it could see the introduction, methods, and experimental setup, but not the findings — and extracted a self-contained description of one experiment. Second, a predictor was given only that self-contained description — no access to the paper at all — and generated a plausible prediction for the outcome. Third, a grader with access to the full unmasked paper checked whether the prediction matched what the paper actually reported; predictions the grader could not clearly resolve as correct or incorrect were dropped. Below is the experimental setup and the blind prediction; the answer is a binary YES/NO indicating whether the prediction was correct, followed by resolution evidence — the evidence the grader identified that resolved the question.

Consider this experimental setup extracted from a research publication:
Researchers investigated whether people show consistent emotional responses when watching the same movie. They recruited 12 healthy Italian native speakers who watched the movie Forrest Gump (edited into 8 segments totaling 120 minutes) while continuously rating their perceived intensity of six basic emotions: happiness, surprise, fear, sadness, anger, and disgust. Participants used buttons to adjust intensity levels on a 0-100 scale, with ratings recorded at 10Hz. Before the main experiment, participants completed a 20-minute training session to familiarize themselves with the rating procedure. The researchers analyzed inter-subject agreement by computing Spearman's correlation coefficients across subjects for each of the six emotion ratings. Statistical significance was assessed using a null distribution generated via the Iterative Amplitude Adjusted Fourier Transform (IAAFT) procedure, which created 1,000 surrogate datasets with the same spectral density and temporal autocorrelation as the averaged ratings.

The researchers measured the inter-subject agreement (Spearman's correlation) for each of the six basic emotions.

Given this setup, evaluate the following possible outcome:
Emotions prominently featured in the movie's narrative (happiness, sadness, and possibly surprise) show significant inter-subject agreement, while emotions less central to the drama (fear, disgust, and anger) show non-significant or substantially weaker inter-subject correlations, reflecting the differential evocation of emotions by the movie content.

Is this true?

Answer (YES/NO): NO